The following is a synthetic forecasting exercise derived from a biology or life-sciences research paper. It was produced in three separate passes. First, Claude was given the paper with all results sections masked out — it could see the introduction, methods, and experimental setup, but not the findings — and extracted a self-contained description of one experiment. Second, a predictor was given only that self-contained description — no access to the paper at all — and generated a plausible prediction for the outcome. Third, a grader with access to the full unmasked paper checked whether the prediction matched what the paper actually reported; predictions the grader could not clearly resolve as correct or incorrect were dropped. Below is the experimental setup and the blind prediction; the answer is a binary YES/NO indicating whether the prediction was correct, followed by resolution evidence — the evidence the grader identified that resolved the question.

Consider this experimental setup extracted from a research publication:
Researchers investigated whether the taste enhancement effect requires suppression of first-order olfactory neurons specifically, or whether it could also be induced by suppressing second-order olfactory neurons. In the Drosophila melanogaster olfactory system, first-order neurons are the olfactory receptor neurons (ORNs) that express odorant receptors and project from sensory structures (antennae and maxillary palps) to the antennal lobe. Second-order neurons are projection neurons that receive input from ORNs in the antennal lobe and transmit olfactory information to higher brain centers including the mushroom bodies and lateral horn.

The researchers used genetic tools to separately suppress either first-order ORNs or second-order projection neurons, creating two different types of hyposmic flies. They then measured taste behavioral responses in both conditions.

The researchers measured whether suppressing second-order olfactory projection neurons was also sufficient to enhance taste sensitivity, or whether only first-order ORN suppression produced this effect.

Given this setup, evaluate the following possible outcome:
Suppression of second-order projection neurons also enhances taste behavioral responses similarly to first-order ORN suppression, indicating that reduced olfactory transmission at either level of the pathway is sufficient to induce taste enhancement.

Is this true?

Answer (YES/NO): YES